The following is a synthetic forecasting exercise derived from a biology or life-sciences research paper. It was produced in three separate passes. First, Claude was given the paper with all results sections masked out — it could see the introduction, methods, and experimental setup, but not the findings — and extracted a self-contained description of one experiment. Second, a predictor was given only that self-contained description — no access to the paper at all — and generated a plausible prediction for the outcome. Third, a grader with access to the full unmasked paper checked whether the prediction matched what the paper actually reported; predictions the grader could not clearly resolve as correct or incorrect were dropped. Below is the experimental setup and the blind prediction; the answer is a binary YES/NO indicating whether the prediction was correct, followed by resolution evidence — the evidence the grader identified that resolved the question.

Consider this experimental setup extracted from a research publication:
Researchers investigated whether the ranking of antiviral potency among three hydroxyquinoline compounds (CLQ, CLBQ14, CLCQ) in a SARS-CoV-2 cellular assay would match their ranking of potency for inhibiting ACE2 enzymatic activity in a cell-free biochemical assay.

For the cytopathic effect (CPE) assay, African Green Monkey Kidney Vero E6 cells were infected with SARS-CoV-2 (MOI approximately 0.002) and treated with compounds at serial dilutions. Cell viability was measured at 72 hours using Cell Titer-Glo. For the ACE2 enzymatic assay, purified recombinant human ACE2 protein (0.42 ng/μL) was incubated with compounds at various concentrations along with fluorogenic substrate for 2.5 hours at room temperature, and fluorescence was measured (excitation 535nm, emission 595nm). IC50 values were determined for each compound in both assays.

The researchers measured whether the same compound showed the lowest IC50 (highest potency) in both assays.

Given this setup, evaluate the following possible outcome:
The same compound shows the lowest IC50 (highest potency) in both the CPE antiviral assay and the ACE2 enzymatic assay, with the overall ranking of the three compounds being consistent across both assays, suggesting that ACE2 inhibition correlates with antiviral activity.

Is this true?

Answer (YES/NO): YES